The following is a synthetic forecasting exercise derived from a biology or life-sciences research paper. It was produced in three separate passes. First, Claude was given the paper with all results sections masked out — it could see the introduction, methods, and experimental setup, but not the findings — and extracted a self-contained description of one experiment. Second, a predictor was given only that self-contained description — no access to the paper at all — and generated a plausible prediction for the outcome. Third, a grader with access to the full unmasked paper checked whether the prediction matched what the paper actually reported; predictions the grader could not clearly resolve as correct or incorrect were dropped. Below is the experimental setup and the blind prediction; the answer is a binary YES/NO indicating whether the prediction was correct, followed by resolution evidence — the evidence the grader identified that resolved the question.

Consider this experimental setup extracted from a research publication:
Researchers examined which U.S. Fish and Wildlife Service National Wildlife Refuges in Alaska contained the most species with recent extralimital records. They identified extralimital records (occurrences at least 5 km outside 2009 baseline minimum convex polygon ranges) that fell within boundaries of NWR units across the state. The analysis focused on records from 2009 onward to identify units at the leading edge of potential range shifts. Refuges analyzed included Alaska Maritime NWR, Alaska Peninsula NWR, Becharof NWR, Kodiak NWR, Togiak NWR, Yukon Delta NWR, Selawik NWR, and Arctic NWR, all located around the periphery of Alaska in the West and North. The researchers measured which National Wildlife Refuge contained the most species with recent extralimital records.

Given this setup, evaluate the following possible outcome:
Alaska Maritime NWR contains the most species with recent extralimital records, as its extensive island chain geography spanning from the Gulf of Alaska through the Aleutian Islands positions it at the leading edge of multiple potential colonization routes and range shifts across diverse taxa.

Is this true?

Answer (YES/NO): NO